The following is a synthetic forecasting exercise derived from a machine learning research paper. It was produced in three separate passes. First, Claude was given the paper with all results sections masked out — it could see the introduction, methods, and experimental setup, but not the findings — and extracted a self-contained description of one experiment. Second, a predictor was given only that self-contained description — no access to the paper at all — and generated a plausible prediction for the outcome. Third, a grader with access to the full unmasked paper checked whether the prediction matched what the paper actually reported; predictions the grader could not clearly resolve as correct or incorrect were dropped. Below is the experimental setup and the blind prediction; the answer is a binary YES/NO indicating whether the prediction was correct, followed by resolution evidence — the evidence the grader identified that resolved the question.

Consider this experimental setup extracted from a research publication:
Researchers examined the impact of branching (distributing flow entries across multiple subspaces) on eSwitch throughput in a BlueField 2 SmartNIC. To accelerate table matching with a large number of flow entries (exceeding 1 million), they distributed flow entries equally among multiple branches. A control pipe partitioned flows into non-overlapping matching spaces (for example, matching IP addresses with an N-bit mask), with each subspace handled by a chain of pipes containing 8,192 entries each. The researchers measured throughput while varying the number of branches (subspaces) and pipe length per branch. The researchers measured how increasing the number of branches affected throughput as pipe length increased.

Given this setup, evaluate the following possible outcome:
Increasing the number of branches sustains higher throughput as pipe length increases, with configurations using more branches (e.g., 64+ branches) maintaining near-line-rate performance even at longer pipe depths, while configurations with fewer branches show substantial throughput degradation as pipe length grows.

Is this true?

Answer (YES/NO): NO